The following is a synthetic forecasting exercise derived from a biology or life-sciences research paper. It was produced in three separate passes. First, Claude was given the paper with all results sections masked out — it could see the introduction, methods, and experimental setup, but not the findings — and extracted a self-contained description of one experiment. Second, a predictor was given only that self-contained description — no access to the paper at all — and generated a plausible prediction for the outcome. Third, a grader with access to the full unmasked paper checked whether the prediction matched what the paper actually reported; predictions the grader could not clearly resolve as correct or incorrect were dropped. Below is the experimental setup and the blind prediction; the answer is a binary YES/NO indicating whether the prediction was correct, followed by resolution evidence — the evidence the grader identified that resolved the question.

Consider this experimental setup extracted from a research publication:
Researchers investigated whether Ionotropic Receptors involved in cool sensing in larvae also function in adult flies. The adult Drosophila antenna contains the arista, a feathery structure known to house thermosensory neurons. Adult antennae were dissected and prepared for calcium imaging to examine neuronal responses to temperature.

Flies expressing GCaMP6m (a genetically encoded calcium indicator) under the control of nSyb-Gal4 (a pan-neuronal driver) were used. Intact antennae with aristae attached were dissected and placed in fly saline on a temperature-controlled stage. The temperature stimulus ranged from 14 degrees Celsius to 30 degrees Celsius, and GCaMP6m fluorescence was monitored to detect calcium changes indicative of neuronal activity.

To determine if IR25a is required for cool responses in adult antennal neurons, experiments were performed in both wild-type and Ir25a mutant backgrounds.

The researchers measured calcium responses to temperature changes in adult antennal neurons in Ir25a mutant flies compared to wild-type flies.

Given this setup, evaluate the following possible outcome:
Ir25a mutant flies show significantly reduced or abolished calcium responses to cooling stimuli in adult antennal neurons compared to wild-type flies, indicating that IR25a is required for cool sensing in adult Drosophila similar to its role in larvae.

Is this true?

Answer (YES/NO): YES